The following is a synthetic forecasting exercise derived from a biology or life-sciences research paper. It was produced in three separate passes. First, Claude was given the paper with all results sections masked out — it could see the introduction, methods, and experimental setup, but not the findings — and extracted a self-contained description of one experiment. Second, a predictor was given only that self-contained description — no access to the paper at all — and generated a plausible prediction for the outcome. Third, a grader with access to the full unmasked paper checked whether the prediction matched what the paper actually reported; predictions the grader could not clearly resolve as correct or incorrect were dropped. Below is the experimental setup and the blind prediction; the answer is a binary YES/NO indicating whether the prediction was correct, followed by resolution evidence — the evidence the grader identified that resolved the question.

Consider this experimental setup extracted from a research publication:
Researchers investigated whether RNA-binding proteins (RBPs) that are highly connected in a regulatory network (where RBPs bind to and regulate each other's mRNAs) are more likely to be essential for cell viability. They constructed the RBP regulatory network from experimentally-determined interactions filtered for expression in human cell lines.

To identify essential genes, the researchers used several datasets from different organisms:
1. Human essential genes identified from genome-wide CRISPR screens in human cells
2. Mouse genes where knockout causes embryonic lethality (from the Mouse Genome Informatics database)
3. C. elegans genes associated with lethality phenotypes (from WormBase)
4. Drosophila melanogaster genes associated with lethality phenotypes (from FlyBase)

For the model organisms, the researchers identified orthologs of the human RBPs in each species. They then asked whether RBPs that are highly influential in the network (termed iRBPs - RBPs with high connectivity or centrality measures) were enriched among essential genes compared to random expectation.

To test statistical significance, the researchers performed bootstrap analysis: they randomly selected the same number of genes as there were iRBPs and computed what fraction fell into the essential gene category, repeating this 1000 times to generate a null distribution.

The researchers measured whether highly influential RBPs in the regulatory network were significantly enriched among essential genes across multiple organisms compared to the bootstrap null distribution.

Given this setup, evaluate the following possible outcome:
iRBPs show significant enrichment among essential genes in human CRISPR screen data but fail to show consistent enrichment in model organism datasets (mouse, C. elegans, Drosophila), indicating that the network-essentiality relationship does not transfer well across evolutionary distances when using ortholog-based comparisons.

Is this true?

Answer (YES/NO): NO